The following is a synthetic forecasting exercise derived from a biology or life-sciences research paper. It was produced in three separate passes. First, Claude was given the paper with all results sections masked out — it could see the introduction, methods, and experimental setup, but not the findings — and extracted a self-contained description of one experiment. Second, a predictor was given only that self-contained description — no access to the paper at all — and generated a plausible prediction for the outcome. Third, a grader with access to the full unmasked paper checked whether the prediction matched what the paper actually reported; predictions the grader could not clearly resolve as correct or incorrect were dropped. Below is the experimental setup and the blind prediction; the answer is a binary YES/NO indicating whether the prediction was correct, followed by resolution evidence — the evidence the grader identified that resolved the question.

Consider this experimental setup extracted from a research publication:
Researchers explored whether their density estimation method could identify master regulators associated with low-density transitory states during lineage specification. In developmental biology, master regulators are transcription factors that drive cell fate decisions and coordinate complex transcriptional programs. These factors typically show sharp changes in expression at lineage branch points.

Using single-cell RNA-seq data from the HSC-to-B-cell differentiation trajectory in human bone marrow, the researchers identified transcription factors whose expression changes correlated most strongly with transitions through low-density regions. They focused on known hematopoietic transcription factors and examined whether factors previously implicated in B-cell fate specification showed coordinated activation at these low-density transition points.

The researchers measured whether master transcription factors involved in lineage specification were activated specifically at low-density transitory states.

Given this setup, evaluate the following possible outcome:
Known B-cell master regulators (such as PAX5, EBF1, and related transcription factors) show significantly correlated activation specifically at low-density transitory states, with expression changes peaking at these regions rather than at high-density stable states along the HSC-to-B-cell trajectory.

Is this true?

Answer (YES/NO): YES